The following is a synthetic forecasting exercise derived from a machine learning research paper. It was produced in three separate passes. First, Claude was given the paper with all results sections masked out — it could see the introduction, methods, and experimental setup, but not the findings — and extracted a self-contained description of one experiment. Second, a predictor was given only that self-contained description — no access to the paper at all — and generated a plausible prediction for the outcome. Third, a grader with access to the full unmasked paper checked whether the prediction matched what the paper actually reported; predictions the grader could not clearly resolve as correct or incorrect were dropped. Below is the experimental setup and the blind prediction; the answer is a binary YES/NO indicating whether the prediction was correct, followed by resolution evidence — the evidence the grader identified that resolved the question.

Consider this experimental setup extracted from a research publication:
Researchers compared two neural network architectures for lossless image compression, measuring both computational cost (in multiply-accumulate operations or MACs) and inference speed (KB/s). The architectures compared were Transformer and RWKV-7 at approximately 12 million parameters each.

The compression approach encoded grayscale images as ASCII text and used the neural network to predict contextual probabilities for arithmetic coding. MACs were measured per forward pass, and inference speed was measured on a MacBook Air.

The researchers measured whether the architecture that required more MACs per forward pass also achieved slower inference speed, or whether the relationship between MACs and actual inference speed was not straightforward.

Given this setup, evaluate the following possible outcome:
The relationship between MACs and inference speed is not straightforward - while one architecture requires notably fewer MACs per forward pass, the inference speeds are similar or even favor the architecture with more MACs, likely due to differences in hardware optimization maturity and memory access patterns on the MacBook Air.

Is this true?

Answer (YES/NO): YES